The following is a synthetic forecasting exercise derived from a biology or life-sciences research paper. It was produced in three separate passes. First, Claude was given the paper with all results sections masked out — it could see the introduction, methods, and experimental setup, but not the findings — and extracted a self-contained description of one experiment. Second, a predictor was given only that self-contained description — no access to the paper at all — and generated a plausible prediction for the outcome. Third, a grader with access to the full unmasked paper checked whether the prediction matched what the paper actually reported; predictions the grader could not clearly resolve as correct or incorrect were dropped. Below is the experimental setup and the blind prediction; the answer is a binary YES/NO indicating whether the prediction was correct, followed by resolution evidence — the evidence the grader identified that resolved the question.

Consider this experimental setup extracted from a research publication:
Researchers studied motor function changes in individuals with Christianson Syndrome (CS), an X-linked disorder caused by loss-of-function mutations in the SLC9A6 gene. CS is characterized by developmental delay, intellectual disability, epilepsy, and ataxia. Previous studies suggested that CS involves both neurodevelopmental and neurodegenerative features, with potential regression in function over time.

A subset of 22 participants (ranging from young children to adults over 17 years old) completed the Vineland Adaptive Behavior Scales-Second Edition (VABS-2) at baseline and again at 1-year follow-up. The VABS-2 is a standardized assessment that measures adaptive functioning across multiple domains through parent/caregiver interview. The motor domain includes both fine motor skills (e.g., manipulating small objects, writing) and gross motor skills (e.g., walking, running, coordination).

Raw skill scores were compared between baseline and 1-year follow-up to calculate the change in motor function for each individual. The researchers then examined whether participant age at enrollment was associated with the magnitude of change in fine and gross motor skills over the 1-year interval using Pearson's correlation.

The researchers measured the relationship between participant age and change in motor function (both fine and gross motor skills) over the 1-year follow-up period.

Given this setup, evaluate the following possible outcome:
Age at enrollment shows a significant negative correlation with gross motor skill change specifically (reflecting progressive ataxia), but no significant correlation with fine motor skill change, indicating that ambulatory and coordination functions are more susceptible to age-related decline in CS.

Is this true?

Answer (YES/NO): NO